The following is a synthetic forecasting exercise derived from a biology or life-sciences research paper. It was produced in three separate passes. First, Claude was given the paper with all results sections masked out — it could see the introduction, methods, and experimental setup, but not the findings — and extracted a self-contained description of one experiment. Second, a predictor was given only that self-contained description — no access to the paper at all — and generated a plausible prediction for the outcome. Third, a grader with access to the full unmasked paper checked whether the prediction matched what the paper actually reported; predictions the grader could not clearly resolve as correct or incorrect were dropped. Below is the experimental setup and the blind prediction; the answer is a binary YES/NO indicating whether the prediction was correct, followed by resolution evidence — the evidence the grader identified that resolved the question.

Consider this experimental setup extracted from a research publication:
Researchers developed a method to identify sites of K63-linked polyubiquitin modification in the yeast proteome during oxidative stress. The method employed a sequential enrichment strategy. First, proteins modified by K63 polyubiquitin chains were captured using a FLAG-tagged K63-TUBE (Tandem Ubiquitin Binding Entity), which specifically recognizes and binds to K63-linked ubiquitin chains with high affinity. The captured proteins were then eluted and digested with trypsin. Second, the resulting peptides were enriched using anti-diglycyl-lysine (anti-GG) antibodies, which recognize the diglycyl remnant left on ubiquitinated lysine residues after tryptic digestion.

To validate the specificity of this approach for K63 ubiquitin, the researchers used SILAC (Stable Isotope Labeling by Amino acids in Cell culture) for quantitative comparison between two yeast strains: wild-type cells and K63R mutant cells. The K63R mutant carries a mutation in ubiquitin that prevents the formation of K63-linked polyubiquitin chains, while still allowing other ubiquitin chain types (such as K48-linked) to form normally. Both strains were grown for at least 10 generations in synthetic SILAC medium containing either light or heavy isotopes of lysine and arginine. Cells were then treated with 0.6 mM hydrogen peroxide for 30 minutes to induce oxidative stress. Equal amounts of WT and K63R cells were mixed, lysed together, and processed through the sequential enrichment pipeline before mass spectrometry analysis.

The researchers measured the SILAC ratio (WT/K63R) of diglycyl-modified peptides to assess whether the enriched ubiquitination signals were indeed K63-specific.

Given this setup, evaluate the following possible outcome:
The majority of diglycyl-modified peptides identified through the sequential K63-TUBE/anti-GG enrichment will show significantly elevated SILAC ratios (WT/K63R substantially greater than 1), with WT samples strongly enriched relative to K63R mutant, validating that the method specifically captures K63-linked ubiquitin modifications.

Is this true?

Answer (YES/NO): YES